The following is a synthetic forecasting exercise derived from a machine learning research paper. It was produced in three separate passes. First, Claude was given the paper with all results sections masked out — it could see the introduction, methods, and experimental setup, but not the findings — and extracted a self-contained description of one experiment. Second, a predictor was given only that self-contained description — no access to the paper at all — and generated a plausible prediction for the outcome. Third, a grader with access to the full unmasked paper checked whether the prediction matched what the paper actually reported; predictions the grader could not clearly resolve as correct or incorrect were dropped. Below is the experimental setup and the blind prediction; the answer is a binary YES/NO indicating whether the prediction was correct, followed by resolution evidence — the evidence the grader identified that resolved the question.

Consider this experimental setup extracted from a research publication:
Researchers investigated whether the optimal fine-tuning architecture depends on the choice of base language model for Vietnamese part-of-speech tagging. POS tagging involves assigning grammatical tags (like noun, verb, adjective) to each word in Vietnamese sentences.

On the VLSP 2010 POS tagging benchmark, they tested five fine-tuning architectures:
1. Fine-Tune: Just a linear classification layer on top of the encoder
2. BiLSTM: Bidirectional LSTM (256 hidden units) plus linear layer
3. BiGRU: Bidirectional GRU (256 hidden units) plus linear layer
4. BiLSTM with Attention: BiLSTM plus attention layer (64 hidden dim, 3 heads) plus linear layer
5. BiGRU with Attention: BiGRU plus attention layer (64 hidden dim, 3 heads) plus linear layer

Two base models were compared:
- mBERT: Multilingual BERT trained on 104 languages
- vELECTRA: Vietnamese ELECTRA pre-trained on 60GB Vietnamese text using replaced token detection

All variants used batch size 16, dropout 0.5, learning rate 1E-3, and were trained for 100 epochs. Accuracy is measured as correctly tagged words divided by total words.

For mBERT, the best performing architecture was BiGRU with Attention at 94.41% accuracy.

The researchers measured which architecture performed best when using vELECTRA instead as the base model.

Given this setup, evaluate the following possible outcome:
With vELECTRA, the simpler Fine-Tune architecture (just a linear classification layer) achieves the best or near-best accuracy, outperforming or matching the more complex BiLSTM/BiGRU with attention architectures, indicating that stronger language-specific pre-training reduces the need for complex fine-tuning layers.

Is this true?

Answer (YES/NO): NO